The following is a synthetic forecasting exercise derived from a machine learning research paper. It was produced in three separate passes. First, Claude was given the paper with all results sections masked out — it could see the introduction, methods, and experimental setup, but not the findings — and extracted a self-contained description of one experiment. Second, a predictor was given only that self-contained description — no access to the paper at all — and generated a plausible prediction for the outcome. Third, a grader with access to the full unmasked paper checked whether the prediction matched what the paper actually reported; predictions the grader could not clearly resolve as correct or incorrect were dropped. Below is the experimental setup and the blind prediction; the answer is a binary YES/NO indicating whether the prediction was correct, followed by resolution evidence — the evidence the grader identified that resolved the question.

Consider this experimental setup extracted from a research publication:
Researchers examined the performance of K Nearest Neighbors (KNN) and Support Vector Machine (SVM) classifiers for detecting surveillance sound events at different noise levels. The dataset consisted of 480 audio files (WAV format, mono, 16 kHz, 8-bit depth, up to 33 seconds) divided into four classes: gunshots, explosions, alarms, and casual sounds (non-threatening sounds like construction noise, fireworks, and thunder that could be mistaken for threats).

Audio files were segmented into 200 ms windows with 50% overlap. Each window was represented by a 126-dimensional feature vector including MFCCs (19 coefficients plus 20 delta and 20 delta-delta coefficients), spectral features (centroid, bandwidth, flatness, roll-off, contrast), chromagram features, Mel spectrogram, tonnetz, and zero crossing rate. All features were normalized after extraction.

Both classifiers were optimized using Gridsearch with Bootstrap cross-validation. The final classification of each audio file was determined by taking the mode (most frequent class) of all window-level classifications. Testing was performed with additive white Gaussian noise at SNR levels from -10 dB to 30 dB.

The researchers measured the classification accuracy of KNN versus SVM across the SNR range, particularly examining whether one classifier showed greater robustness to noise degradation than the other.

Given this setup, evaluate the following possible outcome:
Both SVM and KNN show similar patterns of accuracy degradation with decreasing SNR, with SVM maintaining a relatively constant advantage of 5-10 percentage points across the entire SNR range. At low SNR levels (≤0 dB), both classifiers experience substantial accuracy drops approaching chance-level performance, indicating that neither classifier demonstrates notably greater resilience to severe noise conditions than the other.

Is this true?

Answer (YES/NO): NO